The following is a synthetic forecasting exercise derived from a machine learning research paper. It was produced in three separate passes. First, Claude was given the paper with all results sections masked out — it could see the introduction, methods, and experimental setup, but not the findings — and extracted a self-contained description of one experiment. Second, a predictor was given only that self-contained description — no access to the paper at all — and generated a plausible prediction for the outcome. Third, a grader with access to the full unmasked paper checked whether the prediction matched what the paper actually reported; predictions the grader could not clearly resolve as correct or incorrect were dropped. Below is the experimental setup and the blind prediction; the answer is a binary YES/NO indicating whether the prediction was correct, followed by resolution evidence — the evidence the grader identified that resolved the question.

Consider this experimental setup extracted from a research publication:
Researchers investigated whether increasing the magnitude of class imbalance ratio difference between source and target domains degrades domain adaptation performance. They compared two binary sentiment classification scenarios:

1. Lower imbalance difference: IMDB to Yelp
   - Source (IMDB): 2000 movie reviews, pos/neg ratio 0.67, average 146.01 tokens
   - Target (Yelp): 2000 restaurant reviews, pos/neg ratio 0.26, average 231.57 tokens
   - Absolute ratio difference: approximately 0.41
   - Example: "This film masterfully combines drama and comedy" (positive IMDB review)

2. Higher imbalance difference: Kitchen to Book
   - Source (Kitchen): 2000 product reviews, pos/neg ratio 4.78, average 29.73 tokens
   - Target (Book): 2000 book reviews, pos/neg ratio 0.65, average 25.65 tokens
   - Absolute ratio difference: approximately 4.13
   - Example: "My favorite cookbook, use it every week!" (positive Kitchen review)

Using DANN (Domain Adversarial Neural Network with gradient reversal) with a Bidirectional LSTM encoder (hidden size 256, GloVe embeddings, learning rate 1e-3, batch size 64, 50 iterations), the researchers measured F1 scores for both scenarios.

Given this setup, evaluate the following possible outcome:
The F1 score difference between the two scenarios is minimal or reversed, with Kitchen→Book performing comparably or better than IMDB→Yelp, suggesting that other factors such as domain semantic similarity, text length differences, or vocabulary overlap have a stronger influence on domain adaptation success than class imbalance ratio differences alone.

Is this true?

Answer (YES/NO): YES